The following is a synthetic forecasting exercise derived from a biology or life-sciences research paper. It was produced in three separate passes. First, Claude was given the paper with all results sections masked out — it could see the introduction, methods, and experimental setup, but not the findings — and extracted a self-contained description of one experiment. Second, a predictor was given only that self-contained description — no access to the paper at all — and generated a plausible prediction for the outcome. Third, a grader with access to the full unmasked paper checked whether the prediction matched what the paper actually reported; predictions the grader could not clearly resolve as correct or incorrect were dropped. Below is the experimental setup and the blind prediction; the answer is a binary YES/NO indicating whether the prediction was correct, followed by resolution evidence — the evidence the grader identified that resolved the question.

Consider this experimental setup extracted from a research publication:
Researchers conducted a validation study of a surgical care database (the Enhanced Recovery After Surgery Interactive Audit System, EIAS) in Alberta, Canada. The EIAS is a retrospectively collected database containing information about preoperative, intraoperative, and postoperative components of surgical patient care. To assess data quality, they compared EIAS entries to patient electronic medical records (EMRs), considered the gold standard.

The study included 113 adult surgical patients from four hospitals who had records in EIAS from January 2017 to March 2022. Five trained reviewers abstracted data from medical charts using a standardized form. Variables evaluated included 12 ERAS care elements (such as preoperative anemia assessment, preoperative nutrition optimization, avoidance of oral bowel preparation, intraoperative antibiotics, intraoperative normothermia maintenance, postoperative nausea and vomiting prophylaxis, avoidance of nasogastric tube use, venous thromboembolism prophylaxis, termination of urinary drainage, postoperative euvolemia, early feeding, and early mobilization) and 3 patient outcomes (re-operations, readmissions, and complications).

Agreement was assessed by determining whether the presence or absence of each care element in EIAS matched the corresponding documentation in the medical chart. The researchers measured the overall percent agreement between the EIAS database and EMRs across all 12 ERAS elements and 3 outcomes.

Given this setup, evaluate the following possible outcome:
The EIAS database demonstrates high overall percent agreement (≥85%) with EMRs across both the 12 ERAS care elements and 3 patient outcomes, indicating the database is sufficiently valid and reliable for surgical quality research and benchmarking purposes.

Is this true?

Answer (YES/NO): NO